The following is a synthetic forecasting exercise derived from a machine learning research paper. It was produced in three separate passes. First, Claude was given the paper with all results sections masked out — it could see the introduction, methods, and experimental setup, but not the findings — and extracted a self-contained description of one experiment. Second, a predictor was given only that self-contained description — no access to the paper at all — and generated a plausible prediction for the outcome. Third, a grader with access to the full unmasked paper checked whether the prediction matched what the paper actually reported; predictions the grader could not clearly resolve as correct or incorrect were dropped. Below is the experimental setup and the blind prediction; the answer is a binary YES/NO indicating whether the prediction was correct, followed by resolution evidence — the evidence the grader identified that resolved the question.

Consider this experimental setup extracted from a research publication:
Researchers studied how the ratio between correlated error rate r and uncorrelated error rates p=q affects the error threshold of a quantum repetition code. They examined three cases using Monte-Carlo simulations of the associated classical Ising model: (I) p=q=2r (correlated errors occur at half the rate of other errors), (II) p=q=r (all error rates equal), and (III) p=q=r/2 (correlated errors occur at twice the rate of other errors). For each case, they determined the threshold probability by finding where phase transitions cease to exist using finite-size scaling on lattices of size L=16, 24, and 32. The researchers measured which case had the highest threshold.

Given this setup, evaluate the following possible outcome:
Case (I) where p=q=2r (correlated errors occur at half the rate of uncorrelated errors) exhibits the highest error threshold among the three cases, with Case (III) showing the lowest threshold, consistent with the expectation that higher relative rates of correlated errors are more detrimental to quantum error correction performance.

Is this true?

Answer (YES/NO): YES